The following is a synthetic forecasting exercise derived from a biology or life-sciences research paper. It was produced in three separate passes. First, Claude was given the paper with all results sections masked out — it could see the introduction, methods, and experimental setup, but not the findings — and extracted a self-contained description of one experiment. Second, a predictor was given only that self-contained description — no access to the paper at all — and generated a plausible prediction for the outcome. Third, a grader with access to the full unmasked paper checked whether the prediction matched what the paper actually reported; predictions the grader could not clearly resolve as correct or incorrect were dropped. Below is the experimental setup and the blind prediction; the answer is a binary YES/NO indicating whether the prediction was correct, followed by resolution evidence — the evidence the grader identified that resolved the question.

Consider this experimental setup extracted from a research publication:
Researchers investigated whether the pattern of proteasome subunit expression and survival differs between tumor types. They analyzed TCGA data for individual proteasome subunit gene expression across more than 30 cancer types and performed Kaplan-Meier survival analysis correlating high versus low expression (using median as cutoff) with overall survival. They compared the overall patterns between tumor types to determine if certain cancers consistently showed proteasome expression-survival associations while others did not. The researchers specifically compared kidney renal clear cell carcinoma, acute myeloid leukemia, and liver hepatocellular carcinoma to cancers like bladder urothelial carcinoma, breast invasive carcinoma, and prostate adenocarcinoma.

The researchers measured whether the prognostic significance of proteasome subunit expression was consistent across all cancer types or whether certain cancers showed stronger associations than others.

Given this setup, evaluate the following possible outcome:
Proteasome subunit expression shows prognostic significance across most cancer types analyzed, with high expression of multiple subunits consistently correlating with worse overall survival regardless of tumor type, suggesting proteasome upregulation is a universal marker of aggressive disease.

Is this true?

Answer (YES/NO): NO